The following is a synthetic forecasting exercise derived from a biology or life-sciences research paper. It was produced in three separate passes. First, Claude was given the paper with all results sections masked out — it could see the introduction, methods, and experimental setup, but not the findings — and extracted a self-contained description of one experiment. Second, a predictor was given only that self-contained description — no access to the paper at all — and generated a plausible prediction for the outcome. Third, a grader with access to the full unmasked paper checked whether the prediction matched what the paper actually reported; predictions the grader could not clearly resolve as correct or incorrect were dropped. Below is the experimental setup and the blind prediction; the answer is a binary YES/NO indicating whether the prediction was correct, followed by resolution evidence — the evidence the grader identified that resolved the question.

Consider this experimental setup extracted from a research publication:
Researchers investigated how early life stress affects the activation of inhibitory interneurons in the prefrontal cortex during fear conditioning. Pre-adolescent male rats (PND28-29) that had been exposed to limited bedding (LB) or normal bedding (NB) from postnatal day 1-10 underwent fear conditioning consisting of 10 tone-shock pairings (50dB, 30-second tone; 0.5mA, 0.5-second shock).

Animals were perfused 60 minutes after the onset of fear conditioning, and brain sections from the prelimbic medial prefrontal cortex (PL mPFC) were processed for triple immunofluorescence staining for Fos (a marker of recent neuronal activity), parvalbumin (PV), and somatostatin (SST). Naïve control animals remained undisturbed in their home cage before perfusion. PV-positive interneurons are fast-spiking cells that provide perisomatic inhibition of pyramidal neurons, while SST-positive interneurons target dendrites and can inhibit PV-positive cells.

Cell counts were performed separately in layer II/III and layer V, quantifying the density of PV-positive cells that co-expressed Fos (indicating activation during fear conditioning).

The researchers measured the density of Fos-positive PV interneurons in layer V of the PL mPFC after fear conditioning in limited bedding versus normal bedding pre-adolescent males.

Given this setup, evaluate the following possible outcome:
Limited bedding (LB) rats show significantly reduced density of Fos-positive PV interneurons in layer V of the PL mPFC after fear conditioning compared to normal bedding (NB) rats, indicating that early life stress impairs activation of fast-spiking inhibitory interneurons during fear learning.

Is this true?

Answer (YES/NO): NO